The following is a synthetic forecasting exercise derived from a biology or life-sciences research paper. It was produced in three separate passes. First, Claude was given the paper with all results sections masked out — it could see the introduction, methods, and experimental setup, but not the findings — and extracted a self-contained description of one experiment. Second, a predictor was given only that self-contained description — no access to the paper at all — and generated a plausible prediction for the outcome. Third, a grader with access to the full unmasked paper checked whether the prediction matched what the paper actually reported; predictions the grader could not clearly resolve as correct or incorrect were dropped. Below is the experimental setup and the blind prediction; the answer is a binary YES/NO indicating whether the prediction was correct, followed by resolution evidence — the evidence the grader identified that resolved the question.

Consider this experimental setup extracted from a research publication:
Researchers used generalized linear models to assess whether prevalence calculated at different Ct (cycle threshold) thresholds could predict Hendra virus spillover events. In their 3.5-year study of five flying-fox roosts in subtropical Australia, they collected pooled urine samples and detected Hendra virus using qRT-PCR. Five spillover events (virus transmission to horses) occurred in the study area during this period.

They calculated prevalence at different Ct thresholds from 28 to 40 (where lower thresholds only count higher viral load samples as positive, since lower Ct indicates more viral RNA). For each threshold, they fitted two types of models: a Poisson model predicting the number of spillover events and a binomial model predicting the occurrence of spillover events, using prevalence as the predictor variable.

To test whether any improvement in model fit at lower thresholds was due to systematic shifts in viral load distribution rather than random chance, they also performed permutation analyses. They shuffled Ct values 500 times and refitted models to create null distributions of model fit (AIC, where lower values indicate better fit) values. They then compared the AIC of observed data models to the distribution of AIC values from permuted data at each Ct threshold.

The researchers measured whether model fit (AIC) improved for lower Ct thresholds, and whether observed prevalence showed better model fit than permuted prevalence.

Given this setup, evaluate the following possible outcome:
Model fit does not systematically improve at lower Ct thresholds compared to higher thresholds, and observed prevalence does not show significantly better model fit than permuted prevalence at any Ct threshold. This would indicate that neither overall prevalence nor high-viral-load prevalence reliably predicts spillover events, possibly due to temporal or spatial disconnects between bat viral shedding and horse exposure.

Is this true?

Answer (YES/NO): NO